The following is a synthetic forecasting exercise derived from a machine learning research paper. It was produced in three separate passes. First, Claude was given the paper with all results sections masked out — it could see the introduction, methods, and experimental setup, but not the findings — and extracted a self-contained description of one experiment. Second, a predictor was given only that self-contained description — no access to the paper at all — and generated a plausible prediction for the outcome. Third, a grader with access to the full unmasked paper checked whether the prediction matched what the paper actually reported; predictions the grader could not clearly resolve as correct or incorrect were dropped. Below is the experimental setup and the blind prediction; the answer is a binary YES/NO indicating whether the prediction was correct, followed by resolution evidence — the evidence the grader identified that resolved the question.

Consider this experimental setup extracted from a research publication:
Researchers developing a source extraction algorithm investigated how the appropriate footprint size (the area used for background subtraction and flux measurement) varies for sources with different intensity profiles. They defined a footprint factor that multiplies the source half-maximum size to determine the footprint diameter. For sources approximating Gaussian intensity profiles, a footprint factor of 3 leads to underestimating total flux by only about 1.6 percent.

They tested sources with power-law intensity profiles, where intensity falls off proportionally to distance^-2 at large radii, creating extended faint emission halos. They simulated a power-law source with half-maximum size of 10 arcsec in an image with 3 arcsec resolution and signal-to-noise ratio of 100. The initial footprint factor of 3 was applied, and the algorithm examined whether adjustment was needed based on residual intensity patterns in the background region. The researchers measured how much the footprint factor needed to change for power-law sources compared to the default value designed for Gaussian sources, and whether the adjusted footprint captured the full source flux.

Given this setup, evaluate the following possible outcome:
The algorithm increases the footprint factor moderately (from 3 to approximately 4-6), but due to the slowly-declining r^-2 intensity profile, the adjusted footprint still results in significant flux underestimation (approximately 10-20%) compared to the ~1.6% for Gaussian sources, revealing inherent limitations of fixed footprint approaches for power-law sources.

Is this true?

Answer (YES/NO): NO